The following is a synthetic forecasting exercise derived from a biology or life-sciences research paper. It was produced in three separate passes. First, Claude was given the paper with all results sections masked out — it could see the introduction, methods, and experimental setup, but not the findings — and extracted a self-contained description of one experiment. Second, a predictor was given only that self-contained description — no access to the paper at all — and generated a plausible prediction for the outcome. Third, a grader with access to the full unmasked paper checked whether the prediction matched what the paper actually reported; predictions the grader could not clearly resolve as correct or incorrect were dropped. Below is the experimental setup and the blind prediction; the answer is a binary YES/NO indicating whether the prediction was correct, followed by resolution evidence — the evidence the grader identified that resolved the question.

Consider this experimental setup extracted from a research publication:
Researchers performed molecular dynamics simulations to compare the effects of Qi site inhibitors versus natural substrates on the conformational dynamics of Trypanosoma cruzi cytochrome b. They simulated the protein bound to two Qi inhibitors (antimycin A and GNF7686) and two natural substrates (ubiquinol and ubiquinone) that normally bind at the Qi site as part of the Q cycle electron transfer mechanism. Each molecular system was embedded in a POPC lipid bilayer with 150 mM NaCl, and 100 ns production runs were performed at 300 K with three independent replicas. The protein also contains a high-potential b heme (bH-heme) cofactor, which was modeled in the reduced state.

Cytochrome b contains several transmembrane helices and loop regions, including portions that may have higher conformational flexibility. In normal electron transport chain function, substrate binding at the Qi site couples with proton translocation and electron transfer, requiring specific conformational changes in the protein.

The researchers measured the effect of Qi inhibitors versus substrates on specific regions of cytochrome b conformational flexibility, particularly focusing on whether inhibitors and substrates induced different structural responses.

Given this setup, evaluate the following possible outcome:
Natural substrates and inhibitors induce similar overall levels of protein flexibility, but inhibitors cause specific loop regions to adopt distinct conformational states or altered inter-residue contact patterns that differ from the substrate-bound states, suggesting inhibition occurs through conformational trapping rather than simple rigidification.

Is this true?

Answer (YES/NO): NO